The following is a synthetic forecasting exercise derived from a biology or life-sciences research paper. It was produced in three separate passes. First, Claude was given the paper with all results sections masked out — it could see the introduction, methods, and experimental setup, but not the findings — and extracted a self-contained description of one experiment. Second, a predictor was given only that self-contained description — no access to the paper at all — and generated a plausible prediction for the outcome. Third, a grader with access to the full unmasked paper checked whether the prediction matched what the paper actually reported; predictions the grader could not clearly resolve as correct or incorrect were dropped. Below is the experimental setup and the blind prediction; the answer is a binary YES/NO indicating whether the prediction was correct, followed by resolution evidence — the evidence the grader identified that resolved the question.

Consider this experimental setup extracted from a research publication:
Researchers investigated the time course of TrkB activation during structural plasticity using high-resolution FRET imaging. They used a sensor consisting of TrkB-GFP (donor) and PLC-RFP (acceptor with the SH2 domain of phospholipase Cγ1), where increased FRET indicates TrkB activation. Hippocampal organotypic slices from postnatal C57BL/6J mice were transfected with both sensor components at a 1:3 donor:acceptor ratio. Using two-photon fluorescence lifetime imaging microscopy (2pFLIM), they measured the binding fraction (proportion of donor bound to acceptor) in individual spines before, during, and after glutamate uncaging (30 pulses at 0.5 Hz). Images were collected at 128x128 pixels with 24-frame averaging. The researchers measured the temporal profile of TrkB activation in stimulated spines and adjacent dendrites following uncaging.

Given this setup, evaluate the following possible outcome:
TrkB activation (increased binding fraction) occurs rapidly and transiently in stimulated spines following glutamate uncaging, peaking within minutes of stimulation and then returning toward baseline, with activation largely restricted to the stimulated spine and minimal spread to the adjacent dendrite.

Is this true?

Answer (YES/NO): NO